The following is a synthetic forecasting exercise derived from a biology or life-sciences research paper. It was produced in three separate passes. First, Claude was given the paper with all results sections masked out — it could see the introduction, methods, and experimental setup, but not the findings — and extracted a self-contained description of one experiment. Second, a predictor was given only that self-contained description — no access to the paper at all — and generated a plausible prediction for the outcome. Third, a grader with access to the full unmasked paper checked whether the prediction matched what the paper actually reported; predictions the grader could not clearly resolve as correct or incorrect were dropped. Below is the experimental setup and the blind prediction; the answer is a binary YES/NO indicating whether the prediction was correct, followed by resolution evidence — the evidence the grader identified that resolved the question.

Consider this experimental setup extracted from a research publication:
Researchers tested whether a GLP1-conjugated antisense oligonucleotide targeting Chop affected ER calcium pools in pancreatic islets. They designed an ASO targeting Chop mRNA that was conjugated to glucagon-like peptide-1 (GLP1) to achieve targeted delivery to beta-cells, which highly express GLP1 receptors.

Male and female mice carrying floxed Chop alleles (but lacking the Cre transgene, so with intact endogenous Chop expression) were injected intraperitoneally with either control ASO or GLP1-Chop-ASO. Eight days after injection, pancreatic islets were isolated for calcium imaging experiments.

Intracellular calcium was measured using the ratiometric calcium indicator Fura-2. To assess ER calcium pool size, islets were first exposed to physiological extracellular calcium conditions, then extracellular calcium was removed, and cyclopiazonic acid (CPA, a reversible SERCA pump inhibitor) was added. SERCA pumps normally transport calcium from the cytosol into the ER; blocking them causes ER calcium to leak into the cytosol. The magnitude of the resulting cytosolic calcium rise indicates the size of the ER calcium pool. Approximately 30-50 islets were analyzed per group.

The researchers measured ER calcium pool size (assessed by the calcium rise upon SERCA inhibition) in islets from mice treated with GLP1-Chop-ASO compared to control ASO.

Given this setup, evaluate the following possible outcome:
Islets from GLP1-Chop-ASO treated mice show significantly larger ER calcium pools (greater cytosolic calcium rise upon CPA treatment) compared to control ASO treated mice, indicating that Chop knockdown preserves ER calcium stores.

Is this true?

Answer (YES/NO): NO